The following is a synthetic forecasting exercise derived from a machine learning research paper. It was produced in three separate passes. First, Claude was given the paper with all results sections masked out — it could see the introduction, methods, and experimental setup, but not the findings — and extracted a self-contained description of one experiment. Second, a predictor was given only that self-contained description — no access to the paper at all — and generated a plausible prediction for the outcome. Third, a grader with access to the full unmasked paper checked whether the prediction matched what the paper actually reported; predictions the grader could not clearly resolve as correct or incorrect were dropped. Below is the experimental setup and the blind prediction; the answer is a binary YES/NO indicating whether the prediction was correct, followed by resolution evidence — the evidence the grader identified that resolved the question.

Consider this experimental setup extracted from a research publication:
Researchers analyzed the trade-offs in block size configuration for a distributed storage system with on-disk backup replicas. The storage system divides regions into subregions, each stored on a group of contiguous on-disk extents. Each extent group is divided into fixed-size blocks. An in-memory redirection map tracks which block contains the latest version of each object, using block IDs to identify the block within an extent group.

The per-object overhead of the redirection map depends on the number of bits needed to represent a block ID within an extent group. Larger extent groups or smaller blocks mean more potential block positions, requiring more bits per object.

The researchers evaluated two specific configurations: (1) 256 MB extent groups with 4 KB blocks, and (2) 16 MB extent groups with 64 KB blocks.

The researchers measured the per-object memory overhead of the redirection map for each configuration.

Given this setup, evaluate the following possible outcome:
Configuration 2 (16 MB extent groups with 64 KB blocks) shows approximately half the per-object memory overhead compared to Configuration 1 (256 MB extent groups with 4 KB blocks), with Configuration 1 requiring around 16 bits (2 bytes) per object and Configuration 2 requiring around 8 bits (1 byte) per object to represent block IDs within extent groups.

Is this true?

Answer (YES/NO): YES